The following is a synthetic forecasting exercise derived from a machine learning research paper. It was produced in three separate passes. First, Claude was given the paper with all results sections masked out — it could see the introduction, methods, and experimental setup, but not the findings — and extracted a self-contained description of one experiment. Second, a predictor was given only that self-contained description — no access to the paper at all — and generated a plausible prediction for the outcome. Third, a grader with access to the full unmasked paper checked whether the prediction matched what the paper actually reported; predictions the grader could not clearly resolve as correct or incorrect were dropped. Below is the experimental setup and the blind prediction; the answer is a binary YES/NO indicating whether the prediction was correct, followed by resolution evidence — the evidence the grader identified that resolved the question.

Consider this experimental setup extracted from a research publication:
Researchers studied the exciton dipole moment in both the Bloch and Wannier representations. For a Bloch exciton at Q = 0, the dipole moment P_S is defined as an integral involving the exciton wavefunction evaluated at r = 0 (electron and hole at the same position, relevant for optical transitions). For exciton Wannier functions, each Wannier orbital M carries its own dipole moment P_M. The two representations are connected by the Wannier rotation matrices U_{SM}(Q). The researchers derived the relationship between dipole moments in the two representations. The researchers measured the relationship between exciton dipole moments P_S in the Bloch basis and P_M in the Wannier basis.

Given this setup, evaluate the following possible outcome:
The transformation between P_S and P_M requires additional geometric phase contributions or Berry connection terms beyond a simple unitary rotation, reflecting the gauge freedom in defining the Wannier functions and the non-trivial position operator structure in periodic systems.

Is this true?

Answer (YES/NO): NO